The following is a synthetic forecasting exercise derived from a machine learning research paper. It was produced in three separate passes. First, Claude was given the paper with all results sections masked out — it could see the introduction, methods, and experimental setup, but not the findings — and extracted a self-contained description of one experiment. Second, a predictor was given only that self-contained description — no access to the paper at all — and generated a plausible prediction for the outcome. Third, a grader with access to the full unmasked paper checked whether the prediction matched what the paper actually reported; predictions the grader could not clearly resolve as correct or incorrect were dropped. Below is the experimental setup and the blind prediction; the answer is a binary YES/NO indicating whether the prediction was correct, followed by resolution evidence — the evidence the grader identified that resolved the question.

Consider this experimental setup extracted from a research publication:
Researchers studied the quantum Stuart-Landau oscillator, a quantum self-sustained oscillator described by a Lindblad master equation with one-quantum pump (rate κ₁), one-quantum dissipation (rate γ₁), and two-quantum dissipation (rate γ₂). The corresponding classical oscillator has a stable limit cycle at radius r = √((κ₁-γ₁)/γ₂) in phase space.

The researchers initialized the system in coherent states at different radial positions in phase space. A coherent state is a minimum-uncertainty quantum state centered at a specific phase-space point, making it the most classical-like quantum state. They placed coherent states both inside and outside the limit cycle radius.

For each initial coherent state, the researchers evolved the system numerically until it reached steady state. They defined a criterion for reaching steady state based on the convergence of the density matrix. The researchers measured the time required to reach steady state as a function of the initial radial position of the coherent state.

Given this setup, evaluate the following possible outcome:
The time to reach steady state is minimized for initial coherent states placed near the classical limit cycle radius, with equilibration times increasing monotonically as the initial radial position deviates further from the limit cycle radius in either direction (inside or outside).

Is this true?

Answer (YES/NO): NO